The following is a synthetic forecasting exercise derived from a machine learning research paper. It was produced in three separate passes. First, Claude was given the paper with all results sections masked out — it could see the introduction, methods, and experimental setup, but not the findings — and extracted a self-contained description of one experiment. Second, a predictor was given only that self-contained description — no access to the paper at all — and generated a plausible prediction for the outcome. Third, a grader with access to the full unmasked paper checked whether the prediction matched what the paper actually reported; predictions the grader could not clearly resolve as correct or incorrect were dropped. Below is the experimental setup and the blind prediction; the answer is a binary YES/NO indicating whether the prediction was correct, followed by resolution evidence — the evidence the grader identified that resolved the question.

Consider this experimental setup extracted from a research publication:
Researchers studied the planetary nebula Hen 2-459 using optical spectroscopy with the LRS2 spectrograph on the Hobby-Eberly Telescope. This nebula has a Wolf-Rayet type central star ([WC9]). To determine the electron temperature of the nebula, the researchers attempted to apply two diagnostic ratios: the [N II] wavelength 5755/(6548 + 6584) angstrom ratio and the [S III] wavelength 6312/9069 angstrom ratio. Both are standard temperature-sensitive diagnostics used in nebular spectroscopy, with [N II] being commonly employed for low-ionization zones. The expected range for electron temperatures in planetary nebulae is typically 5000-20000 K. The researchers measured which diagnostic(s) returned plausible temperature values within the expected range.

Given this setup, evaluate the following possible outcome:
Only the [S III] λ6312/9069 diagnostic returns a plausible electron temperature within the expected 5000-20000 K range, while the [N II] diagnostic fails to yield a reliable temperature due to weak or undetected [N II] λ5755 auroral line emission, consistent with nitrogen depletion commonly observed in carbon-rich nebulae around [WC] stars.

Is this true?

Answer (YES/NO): NO